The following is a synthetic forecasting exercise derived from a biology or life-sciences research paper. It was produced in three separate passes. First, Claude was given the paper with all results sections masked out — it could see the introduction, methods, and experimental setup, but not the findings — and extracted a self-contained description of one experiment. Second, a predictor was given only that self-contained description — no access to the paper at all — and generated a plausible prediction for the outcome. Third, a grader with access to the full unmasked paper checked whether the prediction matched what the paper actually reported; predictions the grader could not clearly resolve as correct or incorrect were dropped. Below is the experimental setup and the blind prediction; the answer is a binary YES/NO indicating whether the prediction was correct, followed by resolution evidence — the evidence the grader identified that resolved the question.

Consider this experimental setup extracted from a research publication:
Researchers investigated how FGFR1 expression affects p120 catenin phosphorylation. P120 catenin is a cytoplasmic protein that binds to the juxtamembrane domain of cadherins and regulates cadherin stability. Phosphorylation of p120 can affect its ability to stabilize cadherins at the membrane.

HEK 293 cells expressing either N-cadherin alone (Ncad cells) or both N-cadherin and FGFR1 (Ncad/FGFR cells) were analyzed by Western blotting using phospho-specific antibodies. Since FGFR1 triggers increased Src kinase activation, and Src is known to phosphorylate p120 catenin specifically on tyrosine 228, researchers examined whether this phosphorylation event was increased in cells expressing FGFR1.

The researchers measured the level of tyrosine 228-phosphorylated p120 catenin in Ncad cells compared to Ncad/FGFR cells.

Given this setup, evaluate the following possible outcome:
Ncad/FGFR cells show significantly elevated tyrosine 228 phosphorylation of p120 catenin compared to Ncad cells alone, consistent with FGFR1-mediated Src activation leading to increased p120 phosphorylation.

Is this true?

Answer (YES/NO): NO